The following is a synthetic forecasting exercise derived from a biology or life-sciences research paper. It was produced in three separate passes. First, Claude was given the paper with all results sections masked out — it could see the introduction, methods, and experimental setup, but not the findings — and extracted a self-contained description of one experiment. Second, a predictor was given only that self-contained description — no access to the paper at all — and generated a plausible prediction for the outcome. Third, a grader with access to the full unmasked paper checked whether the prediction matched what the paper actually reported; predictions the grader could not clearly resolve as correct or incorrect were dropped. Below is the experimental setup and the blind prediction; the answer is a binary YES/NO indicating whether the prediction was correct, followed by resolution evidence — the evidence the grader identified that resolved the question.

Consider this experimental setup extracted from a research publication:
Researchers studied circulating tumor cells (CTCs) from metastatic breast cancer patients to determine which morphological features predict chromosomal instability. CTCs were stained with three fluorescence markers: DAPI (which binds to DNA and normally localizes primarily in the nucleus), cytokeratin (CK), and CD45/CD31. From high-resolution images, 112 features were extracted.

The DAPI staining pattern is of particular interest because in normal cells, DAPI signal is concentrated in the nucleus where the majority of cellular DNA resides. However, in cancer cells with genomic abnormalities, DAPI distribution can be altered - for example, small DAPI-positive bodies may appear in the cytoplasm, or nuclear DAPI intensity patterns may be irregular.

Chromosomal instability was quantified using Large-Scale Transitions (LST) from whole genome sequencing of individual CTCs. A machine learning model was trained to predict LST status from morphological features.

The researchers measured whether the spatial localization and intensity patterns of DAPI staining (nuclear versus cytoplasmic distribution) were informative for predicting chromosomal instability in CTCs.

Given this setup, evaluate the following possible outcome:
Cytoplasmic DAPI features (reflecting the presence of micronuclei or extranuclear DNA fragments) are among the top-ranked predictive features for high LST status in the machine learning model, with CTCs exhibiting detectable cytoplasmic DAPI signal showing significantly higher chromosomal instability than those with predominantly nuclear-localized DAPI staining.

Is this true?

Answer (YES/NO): YES